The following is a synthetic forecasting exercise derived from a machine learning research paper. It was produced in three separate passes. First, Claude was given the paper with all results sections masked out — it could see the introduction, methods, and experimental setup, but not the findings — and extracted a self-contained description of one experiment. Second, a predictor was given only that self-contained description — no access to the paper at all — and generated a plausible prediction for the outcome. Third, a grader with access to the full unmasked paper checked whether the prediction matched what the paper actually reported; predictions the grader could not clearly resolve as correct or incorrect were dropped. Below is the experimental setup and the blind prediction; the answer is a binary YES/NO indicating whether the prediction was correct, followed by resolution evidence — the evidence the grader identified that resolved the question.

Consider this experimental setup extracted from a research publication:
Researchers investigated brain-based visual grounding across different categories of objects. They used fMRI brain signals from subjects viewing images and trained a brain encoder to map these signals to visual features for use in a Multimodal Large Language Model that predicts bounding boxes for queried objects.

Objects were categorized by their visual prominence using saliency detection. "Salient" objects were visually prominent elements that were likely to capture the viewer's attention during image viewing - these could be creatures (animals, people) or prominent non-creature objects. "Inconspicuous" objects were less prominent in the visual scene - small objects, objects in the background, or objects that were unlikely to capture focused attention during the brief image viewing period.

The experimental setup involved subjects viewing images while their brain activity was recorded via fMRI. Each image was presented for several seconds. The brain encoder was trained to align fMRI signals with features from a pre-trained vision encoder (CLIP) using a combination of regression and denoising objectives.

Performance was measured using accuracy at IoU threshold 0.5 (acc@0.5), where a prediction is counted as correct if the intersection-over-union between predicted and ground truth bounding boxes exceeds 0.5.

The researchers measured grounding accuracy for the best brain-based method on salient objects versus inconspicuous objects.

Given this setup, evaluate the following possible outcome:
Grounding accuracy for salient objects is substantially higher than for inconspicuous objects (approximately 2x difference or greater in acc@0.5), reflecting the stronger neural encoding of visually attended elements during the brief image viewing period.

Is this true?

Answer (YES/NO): YES